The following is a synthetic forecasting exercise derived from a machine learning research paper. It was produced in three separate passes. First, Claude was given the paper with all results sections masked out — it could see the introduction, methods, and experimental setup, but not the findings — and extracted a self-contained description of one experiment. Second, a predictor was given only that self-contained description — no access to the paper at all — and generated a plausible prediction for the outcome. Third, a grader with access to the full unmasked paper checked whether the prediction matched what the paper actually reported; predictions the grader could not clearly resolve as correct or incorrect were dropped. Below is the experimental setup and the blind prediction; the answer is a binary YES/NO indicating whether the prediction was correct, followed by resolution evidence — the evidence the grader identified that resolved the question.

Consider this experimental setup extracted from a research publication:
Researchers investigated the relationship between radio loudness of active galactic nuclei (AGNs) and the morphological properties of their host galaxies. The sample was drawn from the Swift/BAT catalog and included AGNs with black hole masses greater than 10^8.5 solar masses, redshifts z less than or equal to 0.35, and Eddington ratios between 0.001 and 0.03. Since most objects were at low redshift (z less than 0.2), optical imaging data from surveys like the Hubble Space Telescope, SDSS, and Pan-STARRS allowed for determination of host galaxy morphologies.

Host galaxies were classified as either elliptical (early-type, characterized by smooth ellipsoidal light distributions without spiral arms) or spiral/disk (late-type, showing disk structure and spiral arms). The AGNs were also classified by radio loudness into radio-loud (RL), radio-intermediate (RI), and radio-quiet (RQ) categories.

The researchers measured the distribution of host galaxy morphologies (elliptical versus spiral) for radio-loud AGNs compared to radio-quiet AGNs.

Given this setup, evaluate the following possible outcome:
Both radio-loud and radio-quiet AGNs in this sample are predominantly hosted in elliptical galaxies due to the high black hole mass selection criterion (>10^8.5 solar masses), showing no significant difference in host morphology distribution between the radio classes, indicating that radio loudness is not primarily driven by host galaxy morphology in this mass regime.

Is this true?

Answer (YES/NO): NO